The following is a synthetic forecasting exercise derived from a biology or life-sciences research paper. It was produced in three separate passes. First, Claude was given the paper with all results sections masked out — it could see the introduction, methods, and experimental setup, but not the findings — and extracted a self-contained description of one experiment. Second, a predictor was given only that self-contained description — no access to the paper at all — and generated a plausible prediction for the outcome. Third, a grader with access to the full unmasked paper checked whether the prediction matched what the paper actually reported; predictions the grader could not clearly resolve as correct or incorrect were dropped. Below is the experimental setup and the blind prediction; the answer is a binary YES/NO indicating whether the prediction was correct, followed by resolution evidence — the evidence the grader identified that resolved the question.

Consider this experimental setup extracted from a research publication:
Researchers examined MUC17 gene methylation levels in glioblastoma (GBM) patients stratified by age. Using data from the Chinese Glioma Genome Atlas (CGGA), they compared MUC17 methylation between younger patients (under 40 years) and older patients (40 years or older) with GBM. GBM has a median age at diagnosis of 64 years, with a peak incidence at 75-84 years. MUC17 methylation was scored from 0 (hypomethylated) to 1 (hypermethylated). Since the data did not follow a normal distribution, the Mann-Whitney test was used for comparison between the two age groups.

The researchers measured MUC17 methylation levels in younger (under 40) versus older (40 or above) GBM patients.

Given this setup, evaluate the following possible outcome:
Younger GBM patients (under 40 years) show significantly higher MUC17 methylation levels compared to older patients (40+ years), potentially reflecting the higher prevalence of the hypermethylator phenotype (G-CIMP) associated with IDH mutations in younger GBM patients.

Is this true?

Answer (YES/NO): NO